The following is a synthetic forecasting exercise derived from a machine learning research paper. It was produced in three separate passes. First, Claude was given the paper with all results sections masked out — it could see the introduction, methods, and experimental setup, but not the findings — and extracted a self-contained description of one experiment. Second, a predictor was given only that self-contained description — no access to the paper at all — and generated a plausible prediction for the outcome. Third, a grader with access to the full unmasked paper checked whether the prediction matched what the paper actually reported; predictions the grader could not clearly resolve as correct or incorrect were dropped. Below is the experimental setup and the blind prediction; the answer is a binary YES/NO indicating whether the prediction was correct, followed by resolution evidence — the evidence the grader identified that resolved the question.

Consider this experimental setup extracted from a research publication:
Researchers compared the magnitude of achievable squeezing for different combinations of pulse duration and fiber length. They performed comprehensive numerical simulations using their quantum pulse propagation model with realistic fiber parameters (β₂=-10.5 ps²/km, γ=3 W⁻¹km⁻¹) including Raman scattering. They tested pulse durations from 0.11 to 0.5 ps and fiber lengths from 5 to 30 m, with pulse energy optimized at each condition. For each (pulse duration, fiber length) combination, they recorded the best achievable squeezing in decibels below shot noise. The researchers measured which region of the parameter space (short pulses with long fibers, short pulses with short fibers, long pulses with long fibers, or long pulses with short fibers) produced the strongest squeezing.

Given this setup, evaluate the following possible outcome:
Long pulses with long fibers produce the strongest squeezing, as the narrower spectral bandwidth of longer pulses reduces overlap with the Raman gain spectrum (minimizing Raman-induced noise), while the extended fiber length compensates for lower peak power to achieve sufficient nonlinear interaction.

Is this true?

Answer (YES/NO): YES